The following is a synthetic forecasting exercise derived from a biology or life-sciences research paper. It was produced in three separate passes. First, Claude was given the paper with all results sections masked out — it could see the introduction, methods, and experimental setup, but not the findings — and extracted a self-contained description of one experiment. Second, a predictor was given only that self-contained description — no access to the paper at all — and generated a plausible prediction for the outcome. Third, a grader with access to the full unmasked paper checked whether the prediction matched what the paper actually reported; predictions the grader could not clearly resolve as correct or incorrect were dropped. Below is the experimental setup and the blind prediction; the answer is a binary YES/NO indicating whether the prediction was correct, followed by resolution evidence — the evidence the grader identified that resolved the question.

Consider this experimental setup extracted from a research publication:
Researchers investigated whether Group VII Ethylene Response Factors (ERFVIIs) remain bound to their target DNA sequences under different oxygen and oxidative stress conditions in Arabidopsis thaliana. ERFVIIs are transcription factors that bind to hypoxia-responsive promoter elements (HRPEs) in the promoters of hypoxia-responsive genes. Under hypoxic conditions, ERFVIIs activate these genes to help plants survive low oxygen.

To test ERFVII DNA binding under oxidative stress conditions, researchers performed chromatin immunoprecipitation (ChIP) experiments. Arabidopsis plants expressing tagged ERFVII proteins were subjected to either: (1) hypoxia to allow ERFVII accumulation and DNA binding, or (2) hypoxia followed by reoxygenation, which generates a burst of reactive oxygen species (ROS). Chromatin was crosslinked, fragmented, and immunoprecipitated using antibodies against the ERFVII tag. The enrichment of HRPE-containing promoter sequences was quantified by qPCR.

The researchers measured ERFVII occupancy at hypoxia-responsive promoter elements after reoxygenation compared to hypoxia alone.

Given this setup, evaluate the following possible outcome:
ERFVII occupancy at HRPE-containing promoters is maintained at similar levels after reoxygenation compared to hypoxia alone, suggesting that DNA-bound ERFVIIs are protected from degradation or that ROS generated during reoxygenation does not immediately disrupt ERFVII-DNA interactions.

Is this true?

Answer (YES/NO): YES